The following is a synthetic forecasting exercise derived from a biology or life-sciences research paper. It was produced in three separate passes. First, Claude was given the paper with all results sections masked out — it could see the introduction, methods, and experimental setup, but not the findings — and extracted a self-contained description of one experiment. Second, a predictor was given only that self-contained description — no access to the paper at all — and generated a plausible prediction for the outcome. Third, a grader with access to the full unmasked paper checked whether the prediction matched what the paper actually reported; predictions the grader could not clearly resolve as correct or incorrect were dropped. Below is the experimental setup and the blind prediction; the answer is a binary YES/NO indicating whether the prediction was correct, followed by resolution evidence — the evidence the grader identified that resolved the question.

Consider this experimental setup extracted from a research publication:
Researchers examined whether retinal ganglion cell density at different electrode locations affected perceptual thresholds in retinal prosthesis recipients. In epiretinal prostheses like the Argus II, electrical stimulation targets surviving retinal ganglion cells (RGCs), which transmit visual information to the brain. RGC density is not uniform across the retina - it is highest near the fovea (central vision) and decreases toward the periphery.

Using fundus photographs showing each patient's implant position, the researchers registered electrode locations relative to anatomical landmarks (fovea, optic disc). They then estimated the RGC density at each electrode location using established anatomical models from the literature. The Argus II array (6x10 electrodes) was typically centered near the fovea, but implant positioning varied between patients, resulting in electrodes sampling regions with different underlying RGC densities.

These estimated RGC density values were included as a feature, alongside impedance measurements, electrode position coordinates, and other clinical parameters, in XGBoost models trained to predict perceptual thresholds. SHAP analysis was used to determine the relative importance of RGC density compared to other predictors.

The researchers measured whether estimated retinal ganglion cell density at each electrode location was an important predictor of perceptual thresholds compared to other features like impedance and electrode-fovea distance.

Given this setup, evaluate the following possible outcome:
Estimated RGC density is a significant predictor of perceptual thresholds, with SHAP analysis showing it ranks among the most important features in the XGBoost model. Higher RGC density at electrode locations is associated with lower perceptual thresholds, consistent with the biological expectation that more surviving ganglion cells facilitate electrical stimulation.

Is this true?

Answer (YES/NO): NO